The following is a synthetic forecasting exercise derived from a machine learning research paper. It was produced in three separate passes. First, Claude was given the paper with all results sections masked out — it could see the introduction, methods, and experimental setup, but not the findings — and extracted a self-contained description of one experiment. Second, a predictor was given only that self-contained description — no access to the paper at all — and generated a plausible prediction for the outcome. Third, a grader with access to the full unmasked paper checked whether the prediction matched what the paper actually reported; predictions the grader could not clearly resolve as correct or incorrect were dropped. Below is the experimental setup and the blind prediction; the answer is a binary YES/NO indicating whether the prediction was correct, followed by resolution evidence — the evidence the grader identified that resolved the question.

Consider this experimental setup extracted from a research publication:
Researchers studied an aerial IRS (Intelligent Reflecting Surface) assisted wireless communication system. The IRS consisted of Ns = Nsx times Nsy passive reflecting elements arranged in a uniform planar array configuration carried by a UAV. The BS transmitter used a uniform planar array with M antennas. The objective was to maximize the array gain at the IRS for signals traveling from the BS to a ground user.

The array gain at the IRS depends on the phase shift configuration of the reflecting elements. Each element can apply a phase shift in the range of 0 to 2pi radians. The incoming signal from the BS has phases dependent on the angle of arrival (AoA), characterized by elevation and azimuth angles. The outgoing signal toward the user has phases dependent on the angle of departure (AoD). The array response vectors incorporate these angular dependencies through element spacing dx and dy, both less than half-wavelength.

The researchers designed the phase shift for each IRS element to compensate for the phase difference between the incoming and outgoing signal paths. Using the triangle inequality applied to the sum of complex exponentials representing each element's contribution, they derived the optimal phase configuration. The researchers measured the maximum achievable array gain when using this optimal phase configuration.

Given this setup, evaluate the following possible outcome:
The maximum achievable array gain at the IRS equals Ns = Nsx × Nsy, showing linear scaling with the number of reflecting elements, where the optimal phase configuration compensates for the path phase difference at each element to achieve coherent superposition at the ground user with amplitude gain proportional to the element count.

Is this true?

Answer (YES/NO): YES